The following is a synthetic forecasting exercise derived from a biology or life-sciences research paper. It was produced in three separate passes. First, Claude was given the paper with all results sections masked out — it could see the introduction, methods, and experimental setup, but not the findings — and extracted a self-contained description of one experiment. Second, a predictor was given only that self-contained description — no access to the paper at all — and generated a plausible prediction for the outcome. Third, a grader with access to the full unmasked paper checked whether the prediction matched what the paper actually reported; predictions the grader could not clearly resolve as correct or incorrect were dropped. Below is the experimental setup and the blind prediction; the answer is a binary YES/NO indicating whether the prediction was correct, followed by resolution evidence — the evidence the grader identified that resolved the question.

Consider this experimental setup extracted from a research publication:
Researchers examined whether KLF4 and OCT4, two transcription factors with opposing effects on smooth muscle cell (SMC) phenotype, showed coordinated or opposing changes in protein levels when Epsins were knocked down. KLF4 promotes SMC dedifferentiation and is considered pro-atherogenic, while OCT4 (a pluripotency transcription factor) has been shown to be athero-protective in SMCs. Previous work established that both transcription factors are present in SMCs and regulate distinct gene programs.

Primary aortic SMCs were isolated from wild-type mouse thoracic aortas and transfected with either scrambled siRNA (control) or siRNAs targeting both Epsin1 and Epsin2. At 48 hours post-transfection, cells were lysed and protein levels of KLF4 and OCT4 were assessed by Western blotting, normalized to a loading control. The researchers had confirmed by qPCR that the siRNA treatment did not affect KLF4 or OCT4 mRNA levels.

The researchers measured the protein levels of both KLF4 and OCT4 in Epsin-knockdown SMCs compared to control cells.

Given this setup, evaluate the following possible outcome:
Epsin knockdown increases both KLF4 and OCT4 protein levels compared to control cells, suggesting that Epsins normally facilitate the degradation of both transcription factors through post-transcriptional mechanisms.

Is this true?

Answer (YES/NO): NO